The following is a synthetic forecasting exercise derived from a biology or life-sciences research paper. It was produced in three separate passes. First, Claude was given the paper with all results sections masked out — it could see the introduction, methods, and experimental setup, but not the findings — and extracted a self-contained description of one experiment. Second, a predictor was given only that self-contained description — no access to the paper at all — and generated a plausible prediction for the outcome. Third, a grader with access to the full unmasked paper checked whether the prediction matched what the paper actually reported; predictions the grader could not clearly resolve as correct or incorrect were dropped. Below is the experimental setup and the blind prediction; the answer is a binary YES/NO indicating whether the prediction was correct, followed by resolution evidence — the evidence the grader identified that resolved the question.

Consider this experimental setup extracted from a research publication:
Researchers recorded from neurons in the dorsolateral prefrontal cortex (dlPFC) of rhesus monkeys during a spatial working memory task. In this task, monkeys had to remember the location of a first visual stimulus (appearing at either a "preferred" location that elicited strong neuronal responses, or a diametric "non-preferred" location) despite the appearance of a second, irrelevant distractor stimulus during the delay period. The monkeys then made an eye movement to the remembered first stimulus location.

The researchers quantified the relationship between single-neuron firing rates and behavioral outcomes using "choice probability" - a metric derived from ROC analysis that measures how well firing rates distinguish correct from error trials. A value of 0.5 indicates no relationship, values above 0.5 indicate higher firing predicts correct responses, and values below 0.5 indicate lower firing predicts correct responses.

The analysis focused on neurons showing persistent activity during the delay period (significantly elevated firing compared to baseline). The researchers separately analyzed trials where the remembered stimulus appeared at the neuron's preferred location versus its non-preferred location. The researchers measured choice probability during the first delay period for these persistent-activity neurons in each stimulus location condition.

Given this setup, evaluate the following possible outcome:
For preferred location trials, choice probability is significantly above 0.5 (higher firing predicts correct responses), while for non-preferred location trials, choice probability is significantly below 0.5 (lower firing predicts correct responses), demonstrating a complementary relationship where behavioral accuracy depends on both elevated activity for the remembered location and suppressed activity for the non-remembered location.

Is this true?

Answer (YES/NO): NO